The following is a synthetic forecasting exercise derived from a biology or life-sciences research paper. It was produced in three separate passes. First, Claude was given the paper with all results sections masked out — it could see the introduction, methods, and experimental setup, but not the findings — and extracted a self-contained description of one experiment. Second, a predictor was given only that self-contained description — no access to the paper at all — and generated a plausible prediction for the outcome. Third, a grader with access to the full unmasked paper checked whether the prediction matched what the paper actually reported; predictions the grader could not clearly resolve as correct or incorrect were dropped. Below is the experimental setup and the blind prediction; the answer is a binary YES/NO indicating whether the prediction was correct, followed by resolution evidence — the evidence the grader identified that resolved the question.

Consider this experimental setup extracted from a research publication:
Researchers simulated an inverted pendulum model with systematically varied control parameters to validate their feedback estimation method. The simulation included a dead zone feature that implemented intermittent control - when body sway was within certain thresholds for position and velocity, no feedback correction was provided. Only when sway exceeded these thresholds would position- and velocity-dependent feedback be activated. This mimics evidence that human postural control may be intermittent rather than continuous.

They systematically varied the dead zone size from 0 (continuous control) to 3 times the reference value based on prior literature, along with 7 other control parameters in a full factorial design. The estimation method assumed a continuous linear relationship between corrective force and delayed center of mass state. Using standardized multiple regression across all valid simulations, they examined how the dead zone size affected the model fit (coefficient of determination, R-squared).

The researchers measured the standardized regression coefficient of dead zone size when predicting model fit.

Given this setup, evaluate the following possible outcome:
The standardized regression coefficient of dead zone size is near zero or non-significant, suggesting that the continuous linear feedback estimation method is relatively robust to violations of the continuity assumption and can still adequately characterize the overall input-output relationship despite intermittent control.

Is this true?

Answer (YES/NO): NO